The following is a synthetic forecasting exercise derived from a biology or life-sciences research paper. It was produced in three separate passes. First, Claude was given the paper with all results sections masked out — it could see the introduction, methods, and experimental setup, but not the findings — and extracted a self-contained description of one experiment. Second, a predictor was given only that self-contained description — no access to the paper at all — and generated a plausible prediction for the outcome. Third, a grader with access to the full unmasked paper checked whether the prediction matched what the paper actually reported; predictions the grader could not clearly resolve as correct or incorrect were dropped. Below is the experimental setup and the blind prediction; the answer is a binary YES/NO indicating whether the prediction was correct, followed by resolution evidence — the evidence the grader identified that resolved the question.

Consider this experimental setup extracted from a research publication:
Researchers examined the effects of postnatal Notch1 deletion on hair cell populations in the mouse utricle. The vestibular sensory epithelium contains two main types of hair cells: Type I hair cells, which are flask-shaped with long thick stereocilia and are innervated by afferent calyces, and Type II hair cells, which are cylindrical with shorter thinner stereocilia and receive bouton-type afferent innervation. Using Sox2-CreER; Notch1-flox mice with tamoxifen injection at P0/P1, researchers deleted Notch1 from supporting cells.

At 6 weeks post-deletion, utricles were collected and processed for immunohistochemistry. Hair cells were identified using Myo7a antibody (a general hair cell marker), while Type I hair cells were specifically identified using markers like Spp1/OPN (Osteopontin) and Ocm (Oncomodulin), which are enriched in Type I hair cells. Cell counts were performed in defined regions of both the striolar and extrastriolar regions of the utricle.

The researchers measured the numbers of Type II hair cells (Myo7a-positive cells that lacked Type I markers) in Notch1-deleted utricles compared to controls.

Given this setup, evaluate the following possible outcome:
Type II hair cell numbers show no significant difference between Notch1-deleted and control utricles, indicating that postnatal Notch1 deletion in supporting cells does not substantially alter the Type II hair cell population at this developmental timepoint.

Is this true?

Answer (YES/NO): NO